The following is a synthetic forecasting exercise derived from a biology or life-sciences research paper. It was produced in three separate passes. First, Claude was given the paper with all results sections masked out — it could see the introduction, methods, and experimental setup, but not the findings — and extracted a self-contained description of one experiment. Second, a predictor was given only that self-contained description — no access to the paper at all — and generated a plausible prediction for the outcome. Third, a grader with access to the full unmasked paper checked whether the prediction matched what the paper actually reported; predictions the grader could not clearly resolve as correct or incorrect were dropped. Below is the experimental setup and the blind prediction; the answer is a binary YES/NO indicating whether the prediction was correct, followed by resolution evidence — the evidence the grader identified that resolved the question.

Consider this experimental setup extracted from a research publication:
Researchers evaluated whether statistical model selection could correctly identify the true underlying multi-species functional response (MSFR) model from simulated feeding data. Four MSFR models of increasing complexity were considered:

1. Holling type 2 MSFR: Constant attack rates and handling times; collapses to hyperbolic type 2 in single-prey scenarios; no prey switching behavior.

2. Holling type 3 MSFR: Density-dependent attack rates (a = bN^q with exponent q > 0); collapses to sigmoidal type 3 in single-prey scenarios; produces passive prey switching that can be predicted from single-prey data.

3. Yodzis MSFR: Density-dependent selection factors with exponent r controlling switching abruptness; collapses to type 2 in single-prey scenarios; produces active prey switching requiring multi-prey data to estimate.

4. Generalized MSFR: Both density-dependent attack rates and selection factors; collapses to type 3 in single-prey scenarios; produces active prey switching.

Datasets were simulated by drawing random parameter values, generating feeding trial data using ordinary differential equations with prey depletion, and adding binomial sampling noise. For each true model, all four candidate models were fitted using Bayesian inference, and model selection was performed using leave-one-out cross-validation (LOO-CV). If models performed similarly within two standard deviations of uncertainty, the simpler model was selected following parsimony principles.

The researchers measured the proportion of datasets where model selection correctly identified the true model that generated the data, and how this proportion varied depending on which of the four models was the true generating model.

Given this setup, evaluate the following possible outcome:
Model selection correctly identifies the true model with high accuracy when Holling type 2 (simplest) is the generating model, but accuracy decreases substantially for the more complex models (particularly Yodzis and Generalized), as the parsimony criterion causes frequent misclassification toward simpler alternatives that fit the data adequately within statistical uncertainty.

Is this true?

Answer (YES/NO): NO